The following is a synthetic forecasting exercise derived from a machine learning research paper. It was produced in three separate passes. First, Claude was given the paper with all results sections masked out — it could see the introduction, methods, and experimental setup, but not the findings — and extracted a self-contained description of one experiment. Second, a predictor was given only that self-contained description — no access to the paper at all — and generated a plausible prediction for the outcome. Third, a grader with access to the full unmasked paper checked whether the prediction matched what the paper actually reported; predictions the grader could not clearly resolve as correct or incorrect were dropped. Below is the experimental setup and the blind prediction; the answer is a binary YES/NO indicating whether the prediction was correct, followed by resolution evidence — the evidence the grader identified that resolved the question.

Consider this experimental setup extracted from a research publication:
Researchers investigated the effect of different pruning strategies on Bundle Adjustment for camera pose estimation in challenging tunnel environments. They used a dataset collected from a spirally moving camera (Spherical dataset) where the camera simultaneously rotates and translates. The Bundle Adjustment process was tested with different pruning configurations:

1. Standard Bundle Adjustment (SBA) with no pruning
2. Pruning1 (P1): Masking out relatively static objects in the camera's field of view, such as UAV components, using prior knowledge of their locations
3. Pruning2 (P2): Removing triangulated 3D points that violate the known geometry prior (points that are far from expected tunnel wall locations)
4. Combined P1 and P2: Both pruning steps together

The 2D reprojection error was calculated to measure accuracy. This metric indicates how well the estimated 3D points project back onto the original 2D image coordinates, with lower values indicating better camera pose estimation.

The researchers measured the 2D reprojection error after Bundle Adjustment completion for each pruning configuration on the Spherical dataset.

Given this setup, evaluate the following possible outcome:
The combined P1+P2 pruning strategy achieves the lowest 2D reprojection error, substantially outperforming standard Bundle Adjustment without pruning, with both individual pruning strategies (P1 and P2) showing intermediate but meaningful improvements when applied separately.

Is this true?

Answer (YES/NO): NO